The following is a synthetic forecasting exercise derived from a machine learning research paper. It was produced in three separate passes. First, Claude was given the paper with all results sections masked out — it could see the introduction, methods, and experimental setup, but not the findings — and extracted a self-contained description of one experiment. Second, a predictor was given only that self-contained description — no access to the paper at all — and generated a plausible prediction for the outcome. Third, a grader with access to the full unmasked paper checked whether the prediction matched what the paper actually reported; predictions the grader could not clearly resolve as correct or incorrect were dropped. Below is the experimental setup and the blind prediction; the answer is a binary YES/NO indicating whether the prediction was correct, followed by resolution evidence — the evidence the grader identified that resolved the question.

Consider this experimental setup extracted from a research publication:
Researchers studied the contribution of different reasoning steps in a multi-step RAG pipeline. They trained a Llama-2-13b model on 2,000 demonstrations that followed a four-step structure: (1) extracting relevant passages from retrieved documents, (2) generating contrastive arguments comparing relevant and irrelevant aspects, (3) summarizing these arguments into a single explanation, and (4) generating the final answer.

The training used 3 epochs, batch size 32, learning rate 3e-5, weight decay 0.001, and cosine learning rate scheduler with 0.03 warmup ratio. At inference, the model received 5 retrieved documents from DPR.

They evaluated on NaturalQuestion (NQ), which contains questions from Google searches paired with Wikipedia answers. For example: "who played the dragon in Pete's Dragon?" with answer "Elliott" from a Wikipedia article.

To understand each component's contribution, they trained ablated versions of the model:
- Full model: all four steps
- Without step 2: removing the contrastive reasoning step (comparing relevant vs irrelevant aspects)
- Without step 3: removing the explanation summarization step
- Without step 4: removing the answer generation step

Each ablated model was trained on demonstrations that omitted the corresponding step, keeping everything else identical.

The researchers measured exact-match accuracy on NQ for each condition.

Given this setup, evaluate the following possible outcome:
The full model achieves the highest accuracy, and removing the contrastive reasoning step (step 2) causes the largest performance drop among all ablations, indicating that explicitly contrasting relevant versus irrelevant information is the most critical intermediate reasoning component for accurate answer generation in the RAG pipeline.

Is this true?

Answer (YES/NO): YES